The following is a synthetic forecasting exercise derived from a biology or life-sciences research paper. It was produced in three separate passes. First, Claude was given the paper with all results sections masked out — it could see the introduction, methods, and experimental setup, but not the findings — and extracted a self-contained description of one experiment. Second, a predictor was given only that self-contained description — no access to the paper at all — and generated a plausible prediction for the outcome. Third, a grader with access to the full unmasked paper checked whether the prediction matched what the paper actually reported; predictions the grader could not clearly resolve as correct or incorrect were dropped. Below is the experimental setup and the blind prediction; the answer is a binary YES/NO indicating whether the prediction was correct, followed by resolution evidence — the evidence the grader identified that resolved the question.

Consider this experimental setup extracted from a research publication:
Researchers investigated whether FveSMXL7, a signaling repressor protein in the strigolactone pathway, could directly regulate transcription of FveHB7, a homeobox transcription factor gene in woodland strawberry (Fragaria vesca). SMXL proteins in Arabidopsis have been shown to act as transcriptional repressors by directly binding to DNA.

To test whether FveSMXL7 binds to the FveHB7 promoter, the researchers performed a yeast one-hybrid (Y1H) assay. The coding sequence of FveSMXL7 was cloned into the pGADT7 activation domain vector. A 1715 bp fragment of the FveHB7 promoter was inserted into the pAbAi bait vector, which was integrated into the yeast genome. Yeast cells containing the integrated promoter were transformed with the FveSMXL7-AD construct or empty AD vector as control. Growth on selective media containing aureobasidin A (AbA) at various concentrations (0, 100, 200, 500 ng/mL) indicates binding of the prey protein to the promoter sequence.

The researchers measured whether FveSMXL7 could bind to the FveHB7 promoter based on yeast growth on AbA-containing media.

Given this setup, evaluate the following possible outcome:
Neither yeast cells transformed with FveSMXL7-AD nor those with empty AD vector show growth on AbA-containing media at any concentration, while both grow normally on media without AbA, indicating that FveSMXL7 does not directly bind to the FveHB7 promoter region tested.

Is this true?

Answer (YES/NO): NO